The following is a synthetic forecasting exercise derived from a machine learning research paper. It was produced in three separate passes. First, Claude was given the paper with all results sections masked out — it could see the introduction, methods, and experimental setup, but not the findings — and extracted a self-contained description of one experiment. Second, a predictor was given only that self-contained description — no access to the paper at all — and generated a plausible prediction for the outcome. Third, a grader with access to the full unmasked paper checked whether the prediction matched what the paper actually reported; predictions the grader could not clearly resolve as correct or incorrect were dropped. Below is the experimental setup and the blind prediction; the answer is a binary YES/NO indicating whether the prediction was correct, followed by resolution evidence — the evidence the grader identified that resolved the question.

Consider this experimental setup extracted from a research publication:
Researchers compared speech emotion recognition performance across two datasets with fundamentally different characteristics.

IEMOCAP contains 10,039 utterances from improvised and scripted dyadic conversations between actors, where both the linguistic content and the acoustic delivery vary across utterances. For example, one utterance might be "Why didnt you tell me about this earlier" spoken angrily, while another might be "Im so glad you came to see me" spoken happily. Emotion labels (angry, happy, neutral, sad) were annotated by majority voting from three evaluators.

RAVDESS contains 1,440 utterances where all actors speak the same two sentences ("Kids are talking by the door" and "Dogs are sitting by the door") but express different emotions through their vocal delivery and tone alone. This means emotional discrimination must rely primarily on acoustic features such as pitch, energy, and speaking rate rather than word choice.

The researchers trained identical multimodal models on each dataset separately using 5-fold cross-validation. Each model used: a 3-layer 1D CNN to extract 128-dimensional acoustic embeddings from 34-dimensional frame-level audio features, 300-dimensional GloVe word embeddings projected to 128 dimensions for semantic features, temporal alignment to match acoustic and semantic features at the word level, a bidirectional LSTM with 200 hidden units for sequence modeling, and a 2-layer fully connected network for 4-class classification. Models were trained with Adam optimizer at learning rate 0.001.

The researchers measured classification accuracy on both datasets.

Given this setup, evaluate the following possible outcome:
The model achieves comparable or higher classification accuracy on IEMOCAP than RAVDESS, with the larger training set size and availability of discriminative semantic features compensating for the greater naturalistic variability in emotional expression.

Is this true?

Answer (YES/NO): NO